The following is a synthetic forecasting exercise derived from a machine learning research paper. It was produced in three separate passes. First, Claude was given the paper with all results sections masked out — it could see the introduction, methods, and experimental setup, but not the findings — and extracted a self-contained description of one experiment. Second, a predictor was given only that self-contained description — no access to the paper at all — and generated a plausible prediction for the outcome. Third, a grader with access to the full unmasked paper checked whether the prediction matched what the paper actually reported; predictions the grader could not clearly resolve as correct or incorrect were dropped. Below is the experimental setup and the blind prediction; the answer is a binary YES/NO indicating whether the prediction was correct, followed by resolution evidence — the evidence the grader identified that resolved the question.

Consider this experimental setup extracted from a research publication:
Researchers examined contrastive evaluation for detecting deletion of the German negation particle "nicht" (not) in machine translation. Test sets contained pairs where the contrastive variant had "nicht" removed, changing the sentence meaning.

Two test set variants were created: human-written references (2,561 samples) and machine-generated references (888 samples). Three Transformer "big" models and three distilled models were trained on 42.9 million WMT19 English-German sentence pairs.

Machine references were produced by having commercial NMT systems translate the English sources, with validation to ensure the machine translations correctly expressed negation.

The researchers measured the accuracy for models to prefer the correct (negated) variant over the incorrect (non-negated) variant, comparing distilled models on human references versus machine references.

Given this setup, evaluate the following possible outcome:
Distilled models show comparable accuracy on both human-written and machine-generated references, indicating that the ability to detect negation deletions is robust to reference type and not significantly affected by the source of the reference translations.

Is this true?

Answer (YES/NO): NO